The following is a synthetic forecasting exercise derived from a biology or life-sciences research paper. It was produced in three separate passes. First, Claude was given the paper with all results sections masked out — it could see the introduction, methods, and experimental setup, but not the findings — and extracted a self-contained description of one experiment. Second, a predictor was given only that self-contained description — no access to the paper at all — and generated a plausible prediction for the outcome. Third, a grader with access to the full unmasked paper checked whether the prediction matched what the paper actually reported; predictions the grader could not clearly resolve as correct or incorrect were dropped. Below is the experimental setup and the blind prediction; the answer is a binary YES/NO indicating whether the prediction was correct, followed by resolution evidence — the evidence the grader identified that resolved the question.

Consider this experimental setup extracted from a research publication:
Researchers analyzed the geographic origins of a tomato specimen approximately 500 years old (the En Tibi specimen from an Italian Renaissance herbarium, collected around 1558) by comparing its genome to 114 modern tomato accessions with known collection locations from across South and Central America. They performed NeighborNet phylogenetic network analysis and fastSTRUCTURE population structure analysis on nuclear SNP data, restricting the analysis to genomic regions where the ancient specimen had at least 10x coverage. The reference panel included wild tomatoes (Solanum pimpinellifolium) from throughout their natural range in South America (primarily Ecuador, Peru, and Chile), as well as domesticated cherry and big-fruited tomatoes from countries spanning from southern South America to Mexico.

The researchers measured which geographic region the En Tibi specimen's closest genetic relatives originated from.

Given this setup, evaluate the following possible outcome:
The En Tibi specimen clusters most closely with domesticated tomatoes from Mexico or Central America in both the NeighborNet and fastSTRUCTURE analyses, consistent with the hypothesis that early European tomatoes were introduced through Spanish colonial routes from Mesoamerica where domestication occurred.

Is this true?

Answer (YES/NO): NO